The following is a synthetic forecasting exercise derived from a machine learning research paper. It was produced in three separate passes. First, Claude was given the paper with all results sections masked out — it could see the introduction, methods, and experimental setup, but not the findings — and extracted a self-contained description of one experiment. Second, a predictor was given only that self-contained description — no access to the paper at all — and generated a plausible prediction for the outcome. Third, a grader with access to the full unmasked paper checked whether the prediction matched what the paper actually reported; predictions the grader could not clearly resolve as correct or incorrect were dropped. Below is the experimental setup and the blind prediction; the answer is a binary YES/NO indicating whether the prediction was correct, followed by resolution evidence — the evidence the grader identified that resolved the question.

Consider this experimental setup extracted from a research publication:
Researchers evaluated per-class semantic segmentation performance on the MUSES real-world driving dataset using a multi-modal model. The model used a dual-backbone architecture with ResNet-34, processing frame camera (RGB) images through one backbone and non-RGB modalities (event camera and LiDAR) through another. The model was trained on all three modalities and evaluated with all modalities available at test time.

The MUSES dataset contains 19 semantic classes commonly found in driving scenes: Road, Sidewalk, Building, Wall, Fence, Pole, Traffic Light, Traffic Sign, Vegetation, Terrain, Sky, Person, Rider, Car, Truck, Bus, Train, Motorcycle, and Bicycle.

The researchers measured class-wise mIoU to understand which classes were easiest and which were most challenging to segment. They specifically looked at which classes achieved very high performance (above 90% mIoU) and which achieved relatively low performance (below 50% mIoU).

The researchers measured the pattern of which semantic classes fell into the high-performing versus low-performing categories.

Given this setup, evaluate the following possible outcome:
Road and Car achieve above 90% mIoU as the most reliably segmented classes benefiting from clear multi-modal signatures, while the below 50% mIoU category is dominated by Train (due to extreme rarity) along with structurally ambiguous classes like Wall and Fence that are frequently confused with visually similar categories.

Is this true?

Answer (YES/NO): NO